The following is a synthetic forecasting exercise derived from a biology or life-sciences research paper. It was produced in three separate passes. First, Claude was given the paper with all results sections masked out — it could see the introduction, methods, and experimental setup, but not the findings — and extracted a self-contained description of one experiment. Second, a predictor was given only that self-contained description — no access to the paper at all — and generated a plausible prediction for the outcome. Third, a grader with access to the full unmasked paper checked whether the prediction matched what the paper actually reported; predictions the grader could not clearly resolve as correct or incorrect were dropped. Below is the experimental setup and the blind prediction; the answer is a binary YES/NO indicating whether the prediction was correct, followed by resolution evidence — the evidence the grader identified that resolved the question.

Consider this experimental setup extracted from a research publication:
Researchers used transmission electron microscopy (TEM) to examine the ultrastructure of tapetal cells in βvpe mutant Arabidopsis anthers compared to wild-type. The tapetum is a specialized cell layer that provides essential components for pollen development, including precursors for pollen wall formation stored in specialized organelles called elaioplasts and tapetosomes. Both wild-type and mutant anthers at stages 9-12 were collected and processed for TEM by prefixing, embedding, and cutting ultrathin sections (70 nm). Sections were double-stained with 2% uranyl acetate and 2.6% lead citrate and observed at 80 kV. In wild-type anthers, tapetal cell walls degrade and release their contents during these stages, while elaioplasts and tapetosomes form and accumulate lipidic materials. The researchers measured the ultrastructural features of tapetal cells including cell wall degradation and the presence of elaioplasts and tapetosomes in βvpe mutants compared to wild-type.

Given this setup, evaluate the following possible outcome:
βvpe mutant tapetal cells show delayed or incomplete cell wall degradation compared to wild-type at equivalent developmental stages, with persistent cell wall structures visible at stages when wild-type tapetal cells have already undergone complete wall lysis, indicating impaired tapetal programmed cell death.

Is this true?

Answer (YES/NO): YES